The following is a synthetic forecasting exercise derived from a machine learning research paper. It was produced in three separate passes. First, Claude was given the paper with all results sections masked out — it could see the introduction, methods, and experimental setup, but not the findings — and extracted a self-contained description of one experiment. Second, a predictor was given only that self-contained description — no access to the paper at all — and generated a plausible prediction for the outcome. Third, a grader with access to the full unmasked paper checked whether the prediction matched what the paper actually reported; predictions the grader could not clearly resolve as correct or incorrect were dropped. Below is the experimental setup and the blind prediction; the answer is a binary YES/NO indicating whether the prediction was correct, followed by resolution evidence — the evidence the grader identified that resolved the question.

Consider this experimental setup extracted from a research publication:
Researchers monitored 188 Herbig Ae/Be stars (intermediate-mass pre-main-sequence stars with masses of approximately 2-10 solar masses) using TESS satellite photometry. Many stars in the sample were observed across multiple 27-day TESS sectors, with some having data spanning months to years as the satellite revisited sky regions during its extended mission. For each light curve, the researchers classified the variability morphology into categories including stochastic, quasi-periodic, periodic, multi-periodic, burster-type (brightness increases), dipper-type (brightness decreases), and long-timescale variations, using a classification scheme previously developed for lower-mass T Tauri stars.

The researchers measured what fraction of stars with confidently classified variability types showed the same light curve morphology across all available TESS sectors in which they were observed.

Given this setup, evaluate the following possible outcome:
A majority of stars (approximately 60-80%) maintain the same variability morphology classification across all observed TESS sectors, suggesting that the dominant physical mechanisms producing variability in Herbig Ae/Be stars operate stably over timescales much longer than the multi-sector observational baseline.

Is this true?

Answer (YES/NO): NO